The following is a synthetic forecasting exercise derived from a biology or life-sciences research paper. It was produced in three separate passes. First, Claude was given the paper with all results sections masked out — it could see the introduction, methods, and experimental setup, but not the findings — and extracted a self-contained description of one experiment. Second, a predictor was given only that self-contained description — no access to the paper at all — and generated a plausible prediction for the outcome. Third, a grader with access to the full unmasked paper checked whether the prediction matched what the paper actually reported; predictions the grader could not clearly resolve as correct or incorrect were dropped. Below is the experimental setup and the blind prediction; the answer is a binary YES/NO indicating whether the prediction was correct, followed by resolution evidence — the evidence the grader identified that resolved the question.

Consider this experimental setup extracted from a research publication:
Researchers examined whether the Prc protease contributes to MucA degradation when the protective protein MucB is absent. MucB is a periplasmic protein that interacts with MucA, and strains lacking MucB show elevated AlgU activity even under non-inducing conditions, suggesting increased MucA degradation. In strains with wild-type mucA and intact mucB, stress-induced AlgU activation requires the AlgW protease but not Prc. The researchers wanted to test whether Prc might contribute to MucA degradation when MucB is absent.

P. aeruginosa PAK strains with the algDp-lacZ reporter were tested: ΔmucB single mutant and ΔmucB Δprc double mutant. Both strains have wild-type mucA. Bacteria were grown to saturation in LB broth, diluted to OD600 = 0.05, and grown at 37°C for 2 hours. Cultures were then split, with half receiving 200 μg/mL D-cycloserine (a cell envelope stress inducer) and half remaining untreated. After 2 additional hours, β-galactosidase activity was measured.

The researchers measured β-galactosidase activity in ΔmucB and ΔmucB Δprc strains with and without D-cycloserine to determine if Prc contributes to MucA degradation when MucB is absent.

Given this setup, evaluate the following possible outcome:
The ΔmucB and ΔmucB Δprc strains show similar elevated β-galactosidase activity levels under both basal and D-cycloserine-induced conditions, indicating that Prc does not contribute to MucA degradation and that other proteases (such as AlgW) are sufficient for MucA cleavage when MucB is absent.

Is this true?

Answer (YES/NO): NO